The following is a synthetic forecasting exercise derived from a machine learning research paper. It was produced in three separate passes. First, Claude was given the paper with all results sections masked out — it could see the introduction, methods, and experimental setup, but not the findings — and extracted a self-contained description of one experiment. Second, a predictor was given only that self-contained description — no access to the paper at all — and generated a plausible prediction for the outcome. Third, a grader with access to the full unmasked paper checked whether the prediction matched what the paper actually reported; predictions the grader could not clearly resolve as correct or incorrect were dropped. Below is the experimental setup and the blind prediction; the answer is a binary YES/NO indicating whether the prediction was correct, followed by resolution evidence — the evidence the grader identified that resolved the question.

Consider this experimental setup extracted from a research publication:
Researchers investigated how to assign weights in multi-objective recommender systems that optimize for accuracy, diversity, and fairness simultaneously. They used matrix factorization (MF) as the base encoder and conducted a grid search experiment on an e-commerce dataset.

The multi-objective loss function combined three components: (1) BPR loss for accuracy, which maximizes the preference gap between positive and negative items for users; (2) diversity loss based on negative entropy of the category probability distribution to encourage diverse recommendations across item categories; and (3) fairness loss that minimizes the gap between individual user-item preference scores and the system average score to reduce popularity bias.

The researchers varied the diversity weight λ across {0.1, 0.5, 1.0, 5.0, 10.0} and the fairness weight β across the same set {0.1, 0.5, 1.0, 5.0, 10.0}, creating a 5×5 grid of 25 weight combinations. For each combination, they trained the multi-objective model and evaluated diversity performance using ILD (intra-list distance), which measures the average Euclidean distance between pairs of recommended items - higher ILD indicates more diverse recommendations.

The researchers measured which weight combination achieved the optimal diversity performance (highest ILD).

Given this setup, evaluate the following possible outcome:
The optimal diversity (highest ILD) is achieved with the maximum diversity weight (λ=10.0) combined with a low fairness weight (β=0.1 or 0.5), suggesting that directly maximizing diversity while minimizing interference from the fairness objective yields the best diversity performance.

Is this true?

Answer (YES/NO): NO